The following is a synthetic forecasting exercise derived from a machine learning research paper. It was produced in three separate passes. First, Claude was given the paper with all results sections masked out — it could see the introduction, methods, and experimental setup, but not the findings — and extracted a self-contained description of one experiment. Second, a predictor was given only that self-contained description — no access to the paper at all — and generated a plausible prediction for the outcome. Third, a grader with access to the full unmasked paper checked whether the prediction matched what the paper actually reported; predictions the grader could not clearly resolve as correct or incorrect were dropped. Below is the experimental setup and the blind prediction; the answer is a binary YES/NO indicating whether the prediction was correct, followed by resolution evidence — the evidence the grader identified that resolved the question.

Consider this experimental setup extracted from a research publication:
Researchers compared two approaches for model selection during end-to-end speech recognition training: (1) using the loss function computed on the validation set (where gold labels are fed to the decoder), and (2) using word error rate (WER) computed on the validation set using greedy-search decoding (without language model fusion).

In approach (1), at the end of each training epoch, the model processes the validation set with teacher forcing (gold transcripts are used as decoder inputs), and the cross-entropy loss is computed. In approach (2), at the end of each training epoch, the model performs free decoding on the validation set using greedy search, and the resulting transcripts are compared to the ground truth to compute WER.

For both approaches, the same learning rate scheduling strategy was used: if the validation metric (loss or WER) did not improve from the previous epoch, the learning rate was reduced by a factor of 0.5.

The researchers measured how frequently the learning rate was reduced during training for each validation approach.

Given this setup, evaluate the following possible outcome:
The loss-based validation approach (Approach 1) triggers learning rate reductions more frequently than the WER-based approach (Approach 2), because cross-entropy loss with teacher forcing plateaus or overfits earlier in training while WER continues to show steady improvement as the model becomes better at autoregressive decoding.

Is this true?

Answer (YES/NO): YES